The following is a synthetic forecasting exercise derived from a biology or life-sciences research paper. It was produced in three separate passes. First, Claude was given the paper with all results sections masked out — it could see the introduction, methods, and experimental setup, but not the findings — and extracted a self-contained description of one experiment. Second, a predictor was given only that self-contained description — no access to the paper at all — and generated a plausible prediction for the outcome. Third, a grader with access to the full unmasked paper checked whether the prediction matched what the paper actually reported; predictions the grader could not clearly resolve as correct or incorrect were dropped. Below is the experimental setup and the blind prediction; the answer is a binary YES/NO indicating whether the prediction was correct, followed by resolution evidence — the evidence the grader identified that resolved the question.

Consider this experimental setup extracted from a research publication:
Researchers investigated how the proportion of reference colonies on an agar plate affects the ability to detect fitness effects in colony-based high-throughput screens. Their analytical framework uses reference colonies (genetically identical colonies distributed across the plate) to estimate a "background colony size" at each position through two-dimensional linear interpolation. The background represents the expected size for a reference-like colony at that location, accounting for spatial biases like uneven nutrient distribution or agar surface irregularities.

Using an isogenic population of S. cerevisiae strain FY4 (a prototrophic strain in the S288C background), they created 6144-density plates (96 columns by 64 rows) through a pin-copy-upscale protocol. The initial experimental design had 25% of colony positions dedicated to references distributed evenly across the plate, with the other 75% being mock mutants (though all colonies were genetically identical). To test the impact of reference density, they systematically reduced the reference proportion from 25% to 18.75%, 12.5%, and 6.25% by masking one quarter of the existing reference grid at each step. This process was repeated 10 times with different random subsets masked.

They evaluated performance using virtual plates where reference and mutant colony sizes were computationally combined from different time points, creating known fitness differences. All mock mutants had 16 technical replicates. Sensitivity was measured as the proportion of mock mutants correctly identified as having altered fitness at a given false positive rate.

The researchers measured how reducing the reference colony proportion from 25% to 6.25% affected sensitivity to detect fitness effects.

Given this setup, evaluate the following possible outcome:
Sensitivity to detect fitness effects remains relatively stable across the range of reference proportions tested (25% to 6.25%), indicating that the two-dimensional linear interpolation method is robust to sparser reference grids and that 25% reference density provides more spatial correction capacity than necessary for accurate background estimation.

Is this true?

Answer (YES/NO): NO